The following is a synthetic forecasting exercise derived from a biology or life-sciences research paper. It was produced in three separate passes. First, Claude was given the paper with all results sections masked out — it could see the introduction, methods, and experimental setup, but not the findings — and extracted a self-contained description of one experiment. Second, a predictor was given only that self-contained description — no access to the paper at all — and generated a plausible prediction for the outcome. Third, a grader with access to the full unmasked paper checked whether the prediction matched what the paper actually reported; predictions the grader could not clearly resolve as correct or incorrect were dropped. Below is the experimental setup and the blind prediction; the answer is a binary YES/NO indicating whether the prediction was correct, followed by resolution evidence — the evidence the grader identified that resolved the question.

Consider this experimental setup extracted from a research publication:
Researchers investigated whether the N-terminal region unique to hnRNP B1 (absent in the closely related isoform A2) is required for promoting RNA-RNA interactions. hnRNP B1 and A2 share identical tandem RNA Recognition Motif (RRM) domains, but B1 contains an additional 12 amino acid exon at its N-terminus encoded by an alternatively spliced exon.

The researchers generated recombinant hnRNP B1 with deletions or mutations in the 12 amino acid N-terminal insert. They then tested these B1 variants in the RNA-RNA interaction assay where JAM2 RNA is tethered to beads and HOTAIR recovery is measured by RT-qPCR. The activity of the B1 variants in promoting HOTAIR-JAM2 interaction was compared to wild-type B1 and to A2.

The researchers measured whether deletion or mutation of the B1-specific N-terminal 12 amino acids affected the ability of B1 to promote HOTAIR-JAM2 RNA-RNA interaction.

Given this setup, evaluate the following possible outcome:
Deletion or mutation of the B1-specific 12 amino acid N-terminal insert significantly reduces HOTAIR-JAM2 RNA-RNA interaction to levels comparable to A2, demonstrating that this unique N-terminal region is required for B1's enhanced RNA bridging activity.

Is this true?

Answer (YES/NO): YES